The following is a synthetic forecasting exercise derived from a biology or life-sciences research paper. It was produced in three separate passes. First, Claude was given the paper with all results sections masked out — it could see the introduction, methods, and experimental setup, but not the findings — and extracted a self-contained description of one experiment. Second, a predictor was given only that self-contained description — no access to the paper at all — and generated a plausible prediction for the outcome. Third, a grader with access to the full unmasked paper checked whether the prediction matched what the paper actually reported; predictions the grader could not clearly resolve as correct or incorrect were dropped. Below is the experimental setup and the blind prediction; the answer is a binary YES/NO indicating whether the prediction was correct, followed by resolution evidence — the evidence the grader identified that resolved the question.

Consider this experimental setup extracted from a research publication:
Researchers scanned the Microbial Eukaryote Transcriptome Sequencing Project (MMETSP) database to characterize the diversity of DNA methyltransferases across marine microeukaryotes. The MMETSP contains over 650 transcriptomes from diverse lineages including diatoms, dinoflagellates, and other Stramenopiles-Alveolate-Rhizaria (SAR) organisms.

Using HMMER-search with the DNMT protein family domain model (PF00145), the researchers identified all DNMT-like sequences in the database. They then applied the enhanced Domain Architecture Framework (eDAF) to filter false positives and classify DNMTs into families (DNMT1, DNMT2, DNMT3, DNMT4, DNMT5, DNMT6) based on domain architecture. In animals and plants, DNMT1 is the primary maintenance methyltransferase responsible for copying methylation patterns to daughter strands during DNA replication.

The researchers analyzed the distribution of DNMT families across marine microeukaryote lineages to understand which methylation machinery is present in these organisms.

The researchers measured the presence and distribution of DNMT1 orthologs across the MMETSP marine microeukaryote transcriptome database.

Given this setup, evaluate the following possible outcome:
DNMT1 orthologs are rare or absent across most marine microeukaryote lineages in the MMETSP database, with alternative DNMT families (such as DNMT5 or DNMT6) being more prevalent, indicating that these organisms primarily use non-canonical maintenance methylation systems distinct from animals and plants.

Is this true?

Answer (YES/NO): YES